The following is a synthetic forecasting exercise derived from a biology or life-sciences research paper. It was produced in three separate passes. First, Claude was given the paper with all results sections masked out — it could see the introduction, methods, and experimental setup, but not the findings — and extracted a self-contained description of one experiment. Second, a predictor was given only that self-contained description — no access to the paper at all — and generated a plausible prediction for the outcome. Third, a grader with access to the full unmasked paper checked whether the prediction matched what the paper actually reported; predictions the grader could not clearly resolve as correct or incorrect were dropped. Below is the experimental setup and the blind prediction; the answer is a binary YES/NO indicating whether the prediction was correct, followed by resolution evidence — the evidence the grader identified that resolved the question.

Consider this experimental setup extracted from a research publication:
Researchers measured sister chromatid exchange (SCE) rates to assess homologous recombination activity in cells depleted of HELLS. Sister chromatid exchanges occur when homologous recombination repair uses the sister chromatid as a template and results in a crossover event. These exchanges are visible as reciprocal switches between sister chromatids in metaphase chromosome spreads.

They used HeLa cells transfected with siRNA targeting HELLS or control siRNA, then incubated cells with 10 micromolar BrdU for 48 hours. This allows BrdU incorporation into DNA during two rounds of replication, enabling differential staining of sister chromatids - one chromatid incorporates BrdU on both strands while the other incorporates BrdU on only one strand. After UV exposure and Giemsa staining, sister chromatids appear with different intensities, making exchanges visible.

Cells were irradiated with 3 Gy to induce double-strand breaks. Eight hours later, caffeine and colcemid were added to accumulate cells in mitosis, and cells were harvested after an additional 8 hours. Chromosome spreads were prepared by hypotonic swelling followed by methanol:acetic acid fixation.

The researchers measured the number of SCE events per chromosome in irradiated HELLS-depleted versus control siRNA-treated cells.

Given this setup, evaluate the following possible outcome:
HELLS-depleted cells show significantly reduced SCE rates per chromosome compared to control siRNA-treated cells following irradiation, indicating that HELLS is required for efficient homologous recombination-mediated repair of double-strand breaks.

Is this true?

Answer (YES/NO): YES